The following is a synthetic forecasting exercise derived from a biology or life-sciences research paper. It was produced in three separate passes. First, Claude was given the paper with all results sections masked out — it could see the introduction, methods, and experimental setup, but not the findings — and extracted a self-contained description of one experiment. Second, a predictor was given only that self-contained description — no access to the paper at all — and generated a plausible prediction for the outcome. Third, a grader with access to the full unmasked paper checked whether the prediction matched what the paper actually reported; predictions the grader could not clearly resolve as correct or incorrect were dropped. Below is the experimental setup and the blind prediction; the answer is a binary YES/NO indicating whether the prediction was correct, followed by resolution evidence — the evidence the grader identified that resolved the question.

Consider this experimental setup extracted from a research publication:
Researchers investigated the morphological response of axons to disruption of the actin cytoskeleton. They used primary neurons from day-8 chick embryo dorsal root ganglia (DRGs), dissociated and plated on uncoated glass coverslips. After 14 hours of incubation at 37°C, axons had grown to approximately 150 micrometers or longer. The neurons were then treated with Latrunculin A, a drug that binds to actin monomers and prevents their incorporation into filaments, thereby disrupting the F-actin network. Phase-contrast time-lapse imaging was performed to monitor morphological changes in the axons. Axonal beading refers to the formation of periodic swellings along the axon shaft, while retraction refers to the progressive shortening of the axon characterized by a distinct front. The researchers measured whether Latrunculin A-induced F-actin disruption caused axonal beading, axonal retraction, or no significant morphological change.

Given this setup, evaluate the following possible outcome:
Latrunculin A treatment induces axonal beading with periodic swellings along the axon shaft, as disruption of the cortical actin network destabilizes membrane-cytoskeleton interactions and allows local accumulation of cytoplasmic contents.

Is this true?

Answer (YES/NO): NO